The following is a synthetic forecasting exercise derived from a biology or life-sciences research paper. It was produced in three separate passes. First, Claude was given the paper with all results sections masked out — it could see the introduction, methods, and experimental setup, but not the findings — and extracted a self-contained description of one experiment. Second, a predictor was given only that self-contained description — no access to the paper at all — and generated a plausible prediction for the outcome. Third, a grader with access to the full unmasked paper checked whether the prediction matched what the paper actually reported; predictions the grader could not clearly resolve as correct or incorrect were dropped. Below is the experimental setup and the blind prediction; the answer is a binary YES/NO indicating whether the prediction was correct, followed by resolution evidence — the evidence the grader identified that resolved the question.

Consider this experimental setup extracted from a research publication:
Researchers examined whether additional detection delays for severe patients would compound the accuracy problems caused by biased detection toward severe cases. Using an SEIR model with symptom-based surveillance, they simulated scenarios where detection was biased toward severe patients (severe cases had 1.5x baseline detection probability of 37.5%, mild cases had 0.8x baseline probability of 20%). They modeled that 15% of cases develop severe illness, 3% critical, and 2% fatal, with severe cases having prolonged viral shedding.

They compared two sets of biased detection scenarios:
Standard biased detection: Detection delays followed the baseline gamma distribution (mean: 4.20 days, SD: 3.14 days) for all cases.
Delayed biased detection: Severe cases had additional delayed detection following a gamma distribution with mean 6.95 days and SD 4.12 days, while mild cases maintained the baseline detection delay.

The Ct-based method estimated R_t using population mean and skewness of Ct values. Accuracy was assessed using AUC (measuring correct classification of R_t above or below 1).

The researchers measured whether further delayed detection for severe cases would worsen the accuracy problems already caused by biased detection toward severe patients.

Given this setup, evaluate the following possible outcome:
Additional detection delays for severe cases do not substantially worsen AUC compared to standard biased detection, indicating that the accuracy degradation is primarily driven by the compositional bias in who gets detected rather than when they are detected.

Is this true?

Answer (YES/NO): NO